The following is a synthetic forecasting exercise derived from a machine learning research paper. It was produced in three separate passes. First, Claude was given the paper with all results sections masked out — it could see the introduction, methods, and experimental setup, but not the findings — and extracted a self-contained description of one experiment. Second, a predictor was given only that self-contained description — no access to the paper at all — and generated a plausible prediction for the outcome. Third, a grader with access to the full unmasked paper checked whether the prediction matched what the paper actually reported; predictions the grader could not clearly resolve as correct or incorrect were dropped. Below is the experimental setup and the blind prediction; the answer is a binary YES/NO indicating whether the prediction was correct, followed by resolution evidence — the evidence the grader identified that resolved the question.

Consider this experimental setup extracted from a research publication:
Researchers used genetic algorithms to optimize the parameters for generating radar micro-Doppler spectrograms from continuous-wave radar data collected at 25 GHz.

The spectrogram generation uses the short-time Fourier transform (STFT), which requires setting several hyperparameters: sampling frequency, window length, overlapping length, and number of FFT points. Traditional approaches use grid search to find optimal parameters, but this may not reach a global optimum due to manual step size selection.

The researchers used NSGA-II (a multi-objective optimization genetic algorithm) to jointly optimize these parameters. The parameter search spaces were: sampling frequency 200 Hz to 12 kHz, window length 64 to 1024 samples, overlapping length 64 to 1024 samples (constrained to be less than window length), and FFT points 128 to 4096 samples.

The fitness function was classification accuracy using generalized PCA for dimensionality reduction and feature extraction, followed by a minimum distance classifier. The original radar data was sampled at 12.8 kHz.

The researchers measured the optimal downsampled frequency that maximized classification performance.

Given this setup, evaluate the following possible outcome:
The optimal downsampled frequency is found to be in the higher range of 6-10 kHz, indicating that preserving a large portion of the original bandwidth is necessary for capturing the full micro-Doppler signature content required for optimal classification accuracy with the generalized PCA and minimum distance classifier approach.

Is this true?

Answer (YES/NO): NO